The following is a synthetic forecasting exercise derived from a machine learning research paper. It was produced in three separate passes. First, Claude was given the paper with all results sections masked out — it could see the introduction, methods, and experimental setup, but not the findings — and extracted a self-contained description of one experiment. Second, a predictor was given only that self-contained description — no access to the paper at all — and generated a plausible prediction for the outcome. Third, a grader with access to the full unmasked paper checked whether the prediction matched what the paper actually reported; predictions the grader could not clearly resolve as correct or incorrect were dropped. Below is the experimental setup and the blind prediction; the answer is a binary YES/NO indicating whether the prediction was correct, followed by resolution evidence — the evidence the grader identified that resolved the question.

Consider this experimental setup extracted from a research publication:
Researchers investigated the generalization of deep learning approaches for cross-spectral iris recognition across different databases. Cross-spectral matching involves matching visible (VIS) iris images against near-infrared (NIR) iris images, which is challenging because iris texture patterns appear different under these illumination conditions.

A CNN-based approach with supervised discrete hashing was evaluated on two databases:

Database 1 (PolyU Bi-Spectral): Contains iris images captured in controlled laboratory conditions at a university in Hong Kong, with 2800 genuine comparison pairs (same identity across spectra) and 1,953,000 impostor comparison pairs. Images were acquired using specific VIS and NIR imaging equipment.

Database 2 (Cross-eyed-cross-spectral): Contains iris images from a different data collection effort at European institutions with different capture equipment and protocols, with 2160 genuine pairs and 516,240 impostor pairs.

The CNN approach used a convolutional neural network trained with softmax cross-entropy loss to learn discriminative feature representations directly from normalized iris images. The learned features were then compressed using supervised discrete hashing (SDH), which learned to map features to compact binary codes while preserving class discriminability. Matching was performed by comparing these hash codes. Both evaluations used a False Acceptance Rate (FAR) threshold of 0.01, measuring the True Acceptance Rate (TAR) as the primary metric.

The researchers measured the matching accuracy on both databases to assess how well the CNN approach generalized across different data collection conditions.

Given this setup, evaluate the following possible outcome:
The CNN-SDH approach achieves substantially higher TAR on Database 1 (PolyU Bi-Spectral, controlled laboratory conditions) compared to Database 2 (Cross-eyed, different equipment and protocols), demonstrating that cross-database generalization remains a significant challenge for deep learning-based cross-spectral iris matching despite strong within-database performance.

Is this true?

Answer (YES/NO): NO